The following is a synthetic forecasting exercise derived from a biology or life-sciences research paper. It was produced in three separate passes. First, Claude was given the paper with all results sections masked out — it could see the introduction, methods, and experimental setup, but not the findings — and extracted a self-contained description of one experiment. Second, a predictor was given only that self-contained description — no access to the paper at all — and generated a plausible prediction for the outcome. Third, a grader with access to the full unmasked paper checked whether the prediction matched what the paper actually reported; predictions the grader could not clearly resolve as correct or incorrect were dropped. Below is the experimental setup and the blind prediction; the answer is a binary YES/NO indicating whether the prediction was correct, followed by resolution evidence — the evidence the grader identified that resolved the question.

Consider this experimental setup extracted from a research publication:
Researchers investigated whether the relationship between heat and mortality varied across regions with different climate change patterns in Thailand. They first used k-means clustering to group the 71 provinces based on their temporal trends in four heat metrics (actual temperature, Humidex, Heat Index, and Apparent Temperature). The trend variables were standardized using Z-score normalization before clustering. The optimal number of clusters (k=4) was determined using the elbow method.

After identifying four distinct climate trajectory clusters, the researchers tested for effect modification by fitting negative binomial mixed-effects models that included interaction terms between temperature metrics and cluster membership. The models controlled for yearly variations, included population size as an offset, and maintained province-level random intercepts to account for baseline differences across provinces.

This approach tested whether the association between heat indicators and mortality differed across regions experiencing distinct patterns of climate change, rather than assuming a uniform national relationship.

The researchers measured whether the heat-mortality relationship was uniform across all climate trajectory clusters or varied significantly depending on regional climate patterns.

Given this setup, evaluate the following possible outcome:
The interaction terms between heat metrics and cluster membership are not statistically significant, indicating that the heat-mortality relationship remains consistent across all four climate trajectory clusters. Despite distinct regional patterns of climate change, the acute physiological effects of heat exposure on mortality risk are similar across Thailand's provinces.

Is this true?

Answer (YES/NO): NO